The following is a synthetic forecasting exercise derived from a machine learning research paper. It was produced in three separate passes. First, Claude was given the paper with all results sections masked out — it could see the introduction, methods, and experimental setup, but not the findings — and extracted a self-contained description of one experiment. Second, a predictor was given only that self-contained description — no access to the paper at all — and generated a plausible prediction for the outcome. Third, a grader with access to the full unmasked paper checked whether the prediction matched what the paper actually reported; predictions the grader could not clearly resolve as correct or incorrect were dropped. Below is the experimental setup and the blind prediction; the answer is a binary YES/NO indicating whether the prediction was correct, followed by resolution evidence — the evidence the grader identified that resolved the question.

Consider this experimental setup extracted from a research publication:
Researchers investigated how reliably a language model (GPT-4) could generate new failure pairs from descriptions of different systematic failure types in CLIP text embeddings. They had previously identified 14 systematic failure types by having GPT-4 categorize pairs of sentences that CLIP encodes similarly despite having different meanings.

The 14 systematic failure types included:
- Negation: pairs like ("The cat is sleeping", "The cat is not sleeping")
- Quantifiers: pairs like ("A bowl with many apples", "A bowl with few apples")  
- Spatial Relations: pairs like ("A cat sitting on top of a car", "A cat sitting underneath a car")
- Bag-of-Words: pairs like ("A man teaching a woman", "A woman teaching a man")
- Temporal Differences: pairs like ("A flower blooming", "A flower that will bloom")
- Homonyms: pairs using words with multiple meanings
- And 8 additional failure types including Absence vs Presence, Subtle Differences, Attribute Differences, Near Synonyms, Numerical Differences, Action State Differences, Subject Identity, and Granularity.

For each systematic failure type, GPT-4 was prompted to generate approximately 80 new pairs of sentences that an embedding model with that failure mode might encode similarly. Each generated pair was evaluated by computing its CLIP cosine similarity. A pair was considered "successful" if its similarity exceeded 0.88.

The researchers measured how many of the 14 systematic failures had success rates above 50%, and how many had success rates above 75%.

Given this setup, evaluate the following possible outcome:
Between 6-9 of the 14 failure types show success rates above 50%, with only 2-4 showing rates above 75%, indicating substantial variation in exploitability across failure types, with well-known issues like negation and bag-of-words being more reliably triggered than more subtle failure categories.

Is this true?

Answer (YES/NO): NO